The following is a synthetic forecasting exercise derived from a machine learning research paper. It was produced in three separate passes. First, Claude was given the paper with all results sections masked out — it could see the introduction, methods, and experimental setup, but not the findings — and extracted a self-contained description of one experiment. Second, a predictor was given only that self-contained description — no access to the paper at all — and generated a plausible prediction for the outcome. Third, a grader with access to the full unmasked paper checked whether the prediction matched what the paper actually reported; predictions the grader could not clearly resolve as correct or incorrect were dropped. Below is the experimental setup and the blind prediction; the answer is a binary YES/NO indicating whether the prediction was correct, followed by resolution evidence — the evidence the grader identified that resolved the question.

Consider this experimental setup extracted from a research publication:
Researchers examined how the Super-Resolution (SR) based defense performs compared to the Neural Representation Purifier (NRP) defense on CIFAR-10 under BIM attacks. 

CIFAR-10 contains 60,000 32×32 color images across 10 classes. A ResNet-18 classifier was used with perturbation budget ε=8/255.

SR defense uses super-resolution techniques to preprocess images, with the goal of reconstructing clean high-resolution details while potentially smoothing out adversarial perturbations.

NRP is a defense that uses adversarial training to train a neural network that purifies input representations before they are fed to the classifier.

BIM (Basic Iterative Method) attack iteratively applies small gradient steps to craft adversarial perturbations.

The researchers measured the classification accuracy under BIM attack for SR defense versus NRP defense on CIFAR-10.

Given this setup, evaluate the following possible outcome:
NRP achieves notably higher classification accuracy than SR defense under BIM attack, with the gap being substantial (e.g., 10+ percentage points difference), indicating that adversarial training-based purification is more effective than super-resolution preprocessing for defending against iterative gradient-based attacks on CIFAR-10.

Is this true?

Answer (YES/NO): NO